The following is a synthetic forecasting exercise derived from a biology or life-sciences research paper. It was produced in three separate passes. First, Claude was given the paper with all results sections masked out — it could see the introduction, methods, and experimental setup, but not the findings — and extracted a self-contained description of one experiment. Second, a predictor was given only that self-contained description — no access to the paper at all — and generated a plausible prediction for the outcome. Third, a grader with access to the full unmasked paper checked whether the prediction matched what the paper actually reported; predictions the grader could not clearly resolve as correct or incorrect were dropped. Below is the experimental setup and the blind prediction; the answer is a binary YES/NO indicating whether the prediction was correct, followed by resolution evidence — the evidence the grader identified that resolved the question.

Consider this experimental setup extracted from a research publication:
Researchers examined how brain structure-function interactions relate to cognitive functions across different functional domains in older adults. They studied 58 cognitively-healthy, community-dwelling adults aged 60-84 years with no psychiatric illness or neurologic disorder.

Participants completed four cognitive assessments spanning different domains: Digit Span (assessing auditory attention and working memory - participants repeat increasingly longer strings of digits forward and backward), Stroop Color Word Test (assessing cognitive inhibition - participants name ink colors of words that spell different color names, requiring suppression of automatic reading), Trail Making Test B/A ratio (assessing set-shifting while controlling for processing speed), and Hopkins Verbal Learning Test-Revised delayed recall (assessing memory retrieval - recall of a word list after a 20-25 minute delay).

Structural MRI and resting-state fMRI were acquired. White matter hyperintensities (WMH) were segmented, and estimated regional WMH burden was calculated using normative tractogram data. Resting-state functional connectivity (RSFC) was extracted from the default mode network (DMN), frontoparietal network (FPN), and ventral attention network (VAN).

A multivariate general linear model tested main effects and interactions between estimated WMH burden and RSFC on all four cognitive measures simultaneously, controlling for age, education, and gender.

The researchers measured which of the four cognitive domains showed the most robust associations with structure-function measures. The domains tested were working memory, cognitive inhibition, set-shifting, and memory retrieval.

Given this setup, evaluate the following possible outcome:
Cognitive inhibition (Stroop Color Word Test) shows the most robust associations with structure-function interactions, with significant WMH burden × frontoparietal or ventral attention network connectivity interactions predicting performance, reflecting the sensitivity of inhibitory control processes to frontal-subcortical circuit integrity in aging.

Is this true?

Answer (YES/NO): NO